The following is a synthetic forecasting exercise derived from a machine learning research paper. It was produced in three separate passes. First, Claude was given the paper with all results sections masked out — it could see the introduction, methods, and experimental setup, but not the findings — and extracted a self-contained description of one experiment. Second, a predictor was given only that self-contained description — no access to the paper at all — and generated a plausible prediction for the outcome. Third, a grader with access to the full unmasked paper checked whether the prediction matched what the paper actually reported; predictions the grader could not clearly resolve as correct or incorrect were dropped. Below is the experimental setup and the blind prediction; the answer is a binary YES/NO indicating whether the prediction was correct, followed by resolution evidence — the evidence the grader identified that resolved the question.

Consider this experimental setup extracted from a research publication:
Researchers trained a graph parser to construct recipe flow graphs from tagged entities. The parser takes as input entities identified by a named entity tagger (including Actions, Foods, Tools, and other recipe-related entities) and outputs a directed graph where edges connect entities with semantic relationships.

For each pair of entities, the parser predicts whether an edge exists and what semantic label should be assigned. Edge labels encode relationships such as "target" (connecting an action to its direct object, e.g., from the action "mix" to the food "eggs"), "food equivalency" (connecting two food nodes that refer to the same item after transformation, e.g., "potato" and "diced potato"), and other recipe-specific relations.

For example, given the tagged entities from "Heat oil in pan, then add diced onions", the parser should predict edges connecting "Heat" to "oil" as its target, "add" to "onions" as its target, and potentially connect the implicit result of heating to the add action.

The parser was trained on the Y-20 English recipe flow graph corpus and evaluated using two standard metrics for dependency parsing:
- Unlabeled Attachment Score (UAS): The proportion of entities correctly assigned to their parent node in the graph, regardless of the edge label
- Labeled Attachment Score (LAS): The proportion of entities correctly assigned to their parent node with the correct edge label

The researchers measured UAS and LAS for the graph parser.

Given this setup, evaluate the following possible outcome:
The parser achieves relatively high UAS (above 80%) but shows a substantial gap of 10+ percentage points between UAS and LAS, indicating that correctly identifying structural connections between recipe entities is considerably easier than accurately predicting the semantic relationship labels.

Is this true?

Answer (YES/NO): NO